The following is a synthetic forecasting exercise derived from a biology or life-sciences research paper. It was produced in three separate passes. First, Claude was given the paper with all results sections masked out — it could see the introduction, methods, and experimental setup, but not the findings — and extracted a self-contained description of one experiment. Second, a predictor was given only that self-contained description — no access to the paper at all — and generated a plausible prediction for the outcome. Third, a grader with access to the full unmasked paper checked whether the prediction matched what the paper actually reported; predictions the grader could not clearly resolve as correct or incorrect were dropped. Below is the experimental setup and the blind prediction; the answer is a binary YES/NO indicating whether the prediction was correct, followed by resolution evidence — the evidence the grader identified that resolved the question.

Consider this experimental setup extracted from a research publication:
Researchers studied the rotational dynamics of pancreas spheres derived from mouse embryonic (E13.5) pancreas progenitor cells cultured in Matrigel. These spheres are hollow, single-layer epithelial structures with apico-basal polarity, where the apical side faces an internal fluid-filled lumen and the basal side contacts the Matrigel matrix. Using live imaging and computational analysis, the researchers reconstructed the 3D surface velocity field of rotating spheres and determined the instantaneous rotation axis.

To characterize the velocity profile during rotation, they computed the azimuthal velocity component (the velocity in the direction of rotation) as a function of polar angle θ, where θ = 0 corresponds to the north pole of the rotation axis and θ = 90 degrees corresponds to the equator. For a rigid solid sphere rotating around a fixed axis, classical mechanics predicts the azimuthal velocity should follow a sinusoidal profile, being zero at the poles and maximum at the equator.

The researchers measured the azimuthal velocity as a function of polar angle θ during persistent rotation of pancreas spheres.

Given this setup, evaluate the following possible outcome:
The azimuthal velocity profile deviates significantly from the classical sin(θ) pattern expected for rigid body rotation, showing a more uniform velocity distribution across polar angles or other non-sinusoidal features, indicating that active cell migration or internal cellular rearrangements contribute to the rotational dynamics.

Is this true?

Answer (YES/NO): NO